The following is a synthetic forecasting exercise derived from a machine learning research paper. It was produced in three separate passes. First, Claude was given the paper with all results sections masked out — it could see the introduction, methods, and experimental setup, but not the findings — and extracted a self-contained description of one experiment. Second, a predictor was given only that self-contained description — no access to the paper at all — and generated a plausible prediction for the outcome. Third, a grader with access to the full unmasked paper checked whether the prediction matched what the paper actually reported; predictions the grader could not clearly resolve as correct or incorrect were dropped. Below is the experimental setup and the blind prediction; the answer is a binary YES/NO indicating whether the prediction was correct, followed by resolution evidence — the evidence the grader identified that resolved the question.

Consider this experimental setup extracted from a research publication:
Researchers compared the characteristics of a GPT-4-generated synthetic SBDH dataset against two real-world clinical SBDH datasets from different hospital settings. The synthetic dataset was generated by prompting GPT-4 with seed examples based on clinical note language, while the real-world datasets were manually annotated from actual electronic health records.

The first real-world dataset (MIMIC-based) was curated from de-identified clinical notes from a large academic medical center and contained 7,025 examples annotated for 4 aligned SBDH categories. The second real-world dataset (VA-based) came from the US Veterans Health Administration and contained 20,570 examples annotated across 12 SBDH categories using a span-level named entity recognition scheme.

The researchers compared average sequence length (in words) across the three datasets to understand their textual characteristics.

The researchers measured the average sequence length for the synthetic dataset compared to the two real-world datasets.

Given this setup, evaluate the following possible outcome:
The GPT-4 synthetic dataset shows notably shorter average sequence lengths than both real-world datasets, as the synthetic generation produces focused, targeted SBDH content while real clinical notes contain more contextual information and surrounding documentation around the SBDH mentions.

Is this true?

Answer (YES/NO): YES